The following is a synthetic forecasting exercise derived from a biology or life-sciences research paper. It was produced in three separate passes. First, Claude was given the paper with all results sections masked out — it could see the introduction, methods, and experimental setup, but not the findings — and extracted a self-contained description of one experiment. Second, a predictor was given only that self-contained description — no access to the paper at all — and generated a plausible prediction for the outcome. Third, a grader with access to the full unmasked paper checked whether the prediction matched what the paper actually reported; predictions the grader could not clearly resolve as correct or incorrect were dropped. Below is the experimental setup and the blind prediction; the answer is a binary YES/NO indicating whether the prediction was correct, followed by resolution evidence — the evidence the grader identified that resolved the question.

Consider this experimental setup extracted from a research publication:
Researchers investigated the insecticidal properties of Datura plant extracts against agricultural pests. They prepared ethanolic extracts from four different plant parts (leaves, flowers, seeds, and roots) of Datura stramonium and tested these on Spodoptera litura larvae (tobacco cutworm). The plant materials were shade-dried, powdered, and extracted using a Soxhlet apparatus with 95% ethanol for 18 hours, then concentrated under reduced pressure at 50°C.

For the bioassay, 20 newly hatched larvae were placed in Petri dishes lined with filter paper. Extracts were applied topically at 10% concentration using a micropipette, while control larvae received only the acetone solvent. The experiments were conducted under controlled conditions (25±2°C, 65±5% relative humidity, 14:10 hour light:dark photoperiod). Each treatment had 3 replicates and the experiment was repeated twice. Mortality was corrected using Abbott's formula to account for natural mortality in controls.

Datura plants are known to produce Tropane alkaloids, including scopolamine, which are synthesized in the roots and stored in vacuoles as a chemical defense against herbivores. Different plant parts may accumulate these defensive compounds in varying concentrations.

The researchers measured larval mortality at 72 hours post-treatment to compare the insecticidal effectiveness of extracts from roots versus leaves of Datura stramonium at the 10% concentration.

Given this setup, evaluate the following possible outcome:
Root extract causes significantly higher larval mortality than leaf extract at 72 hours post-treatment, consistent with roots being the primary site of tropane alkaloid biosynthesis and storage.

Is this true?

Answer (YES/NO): YES